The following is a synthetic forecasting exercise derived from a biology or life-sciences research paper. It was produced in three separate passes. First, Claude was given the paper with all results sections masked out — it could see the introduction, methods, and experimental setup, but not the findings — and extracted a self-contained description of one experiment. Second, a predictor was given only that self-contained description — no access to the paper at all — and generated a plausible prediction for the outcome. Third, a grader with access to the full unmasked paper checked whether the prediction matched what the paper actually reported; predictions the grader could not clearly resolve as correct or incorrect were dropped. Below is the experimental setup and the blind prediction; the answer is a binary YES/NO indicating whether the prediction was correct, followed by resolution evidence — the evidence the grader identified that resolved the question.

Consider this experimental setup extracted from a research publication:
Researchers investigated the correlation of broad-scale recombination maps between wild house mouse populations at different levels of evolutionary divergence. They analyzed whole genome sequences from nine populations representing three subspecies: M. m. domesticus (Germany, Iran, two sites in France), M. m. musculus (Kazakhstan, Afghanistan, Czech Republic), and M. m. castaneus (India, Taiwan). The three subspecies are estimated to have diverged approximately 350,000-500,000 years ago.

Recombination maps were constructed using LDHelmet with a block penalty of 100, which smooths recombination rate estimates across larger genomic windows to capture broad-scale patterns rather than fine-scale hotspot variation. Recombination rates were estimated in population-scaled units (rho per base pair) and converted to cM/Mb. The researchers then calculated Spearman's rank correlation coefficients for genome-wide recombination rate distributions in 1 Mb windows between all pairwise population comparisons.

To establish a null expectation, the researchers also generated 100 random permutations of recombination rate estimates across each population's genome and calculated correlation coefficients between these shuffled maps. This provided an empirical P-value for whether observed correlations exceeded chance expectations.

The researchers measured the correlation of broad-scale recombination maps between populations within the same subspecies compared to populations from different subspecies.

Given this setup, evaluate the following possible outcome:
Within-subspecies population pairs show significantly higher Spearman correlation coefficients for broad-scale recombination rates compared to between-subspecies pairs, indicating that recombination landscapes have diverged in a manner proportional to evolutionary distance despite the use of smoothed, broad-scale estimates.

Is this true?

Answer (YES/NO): NO